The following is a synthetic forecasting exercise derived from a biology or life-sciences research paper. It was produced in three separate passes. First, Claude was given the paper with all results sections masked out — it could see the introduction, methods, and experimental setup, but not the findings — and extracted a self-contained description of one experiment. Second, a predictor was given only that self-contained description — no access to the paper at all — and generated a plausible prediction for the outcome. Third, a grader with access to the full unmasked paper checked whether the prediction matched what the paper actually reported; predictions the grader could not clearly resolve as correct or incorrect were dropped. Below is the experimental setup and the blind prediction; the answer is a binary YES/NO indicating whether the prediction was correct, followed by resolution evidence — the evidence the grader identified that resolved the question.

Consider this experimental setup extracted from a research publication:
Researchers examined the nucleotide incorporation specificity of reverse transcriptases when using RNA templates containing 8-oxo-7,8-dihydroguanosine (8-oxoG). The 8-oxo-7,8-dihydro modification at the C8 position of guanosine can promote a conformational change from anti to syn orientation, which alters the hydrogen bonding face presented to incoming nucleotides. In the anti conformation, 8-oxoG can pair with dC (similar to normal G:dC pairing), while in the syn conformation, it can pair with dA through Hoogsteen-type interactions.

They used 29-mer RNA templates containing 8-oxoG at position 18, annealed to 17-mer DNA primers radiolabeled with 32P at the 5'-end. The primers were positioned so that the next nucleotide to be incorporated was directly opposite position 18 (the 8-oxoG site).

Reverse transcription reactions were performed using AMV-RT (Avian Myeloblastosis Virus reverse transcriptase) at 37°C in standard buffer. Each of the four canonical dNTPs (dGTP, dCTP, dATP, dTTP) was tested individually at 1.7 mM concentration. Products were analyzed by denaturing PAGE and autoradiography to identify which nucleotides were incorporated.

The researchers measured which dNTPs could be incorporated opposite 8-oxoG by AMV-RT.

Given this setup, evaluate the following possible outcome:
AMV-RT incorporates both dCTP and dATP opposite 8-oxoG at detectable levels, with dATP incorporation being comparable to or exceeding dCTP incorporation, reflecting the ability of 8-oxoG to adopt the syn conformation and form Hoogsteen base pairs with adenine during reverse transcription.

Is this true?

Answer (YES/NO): YES